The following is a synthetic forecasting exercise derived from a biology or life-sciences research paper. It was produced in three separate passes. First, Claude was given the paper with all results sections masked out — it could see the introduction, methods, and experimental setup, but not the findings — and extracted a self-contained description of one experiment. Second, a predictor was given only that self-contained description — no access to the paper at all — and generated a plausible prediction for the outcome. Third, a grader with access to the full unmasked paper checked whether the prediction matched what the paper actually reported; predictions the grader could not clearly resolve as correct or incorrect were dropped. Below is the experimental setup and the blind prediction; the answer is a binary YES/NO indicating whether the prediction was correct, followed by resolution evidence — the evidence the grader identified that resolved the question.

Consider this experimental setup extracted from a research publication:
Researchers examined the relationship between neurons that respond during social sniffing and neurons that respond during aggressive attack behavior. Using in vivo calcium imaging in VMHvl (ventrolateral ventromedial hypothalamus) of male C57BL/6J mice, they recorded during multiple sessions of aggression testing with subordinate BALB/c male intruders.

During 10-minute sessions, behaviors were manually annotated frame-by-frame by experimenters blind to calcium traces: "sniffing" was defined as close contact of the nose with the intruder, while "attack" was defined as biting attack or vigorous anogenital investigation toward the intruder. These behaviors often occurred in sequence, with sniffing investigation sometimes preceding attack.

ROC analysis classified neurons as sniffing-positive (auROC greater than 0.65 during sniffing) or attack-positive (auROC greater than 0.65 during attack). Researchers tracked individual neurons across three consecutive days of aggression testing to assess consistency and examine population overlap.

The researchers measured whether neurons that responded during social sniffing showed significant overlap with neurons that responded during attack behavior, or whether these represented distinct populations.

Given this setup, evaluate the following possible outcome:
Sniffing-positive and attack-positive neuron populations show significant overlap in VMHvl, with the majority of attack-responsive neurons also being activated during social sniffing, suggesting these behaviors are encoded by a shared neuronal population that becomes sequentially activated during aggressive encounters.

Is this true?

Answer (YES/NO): YES